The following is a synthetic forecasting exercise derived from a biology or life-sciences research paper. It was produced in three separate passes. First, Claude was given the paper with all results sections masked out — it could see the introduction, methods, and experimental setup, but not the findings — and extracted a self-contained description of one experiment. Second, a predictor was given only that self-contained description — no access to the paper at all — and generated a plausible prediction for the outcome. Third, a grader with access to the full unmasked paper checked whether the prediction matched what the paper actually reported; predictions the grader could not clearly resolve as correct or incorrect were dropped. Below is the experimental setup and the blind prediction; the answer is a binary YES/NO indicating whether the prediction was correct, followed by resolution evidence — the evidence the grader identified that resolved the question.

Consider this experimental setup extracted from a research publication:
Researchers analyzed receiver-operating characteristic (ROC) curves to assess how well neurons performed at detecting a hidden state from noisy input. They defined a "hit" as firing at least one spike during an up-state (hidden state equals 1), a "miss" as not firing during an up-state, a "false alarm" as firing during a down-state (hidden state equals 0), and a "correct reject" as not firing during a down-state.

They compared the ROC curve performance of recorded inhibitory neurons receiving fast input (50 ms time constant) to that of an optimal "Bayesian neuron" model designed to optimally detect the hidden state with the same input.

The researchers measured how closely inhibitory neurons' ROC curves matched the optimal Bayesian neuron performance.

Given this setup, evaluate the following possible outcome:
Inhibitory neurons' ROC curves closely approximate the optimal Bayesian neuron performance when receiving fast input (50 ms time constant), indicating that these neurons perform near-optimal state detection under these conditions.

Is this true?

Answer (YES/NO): YES